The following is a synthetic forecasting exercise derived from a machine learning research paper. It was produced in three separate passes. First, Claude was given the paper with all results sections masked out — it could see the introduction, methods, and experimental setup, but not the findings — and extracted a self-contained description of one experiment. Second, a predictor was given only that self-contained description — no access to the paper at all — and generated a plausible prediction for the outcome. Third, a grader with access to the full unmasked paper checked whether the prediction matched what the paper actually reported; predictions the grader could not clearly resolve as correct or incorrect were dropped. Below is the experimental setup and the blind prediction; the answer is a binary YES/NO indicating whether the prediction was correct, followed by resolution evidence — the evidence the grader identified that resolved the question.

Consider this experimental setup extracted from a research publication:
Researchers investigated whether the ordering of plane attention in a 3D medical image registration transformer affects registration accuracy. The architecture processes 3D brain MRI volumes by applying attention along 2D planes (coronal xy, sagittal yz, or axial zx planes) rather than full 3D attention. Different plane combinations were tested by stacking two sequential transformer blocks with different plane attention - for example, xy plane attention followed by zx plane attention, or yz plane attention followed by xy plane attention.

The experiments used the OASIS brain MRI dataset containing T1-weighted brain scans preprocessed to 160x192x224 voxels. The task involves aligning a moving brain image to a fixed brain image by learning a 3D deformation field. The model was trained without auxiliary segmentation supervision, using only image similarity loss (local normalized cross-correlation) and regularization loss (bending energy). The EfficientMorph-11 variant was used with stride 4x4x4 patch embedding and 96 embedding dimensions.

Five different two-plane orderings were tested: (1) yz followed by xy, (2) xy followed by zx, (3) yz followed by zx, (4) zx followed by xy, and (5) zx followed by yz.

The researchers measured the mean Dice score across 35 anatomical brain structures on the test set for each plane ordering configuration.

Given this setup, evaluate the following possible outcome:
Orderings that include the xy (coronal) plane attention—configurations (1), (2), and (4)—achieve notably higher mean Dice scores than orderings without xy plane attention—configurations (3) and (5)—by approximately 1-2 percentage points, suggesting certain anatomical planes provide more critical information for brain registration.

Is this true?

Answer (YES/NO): NO